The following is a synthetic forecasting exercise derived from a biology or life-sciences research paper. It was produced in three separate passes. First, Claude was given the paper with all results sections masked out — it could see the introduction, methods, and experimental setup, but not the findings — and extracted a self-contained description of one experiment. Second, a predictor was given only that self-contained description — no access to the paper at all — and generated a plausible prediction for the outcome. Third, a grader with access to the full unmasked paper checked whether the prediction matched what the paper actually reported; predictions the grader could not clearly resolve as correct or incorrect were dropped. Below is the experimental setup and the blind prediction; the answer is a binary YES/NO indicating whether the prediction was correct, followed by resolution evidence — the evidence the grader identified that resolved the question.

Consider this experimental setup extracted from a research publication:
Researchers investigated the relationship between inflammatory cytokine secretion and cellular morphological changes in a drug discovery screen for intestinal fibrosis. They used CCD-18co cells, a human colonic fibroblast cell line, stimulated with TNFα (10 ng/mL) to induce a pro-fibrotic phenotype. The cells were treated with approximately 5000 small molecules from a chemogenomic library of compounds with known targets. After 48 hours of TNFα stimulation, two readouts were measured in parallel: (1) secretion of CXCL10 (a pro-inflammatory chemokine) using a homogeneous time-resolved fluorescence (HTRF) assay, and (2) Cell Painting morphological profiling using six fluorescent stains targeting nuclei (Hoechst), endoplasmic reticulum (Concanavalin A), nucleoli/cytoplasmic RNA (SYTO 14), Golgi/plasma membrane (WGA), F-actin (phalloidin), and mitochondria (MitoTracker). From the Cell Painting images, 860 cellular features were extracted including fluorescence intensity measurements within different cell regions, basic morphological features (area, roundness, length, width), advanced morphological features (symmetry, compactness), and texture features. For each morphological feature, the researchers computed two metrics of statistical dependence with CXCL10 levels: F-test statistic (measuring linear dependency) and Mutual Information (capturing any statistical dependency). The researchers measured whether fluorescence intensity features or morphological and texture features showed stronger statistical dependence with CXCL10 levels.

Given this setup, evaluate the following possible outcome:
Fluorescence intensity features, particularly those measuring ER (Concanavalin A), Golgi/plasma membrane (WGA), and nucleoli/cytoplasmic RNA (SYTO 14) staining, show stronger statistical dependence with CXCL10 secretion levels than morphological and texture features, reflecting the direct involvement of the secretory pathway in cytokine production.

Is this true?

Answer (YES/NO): NO